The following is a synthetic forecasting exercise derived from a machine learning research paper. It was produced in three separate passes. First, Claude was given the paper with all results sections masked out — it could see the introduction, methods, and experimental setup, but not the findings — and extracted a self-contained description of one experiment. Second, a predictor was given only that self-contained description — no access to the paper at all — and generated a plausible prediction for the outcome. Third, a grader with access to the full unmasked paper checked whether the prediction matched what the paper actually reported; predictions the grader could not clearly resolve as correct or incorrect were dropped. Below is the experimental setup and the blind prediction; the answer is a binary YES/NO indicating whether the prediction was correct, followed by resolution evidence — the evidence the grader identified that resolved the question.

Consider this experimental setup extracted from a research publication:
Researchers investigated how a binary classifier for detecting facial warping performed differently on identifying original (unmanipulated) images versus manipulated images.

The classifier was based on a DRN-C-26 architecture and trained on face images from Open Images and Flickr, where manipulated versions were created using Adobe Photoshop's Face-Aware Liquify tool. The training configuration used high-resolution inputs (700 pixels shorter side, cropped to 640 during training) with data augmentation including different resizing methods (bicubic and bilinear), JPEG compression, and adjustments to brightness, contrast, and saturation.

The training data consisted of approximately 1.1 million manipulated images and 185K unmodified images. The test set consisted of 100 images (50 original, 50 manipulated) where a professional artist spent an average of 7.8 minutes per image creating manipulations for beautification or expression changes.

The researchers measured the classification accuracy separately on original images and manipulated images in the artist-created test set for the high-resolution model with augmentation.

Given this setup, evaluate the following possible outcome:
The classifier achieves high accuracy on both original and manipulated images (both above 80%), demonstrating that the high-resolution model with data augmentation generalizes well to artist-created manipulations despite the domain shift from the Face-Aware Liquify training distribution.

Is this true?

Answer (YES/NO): YES